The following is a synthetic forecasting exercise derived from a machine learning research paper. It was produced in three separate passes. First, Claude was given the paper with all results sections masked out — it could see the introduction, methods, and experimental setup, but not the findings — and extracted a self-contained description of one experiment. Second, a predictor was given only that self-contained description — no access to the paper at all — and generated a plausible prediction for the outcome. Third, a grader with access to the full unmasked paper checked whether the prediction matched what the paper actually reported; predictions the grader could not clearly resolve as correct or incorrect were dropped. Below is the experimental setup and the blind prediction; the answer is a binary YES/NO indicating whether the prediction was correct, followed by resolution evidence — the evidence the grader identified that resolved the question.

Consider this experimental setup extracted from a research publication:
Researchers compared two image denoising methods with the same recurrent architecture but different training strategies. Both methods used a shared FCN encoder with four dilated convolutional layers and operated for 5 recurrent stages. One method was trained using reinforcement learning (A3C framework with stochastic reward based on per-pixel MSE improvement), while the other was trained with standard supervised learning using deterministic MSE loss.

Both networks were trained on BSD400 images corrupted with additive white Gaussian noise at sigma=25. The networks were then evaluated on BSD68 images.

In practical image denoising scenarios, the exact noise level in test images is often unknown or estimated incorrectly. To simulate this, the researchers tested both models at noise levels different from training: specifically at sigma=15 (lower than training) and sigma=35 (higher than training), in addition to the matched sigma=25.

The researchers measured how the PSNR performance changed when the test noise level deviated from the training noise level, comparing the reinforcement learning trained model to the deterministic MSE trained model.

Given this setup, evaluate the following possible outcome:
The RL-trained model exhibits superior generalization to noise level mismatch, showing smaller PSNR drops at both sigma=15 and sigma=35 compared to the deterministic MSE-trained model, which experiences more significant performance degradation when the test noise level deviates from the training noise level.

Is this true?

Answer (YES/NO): YES